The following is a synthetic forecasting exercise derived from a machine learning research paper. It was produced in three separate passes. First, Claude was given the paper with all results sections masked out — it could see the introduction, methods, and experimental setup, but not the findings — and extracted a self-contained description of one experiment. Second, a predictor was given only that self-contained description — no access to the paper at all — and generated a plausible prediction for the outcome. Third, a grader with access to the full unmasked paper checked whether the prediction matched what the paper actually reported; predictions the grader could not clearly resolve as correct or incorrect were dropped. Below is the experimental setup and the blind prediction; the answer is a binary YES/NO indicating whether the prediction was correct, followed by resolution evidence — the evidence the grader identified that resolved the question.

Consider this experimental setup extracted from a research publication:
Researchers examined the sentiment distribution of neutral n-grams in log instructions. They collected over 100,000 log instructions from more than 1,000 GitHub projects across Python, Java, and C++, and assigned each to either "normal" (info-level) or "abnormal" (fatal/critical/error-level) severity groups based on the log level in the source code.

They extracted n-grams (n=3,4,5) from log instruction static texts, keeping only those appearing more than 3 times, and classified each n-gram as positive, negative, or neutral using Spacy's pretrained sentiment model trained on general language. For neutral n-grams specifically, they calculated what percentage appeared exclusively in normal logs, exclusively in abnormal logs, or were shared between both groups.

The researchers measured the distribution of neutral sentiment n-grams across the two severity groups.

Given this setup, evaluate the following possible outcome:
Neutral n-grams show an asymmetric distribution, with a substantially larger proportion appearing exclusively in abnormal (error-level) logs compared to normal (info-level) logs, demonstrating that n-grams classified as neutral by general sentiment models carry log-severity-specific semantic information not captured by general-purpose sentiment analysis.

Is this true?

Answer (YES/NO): NO